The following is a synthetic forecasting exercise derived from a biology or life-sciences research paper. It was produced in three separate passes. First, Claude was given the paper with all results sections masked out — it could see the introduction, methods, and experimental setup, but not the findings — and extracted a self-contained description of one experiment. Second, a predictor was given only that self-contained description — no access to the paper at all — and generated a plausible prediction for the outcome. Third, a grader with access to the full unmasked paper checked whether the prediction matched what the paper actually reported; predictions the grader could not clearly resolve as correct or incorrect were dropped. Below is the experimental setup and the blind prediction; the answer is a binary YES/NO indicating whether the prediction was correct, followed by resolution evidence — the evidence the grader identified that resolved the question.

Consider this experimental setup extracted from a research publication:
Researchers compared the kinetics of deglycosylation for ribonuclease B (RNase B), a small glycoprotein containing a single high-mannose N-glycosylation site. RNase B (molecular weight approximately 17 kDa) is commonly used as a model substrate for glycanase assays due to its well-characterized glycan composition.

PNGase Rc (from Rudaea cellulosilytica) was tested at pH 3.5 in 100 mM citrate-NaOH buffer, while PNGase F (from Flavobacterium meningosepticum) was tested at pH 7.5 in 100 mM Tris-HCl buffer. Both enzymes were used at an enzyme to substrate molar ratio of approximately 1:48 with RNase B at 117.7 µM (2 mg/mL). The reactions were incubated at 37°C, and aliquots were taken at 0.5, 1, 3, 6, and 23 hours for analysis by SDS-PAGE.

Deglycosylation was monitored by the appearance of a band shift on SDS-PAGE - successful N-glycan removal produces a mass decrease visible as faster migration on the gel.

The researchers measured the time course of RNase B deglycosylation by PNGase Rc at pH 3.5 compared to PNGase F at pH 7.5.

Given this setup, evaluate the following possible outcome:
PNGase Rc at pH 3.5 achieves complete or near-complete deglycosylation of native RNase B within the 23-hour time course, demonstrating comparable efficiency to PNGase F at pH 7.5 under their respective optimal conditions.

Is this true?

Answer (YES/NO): NO